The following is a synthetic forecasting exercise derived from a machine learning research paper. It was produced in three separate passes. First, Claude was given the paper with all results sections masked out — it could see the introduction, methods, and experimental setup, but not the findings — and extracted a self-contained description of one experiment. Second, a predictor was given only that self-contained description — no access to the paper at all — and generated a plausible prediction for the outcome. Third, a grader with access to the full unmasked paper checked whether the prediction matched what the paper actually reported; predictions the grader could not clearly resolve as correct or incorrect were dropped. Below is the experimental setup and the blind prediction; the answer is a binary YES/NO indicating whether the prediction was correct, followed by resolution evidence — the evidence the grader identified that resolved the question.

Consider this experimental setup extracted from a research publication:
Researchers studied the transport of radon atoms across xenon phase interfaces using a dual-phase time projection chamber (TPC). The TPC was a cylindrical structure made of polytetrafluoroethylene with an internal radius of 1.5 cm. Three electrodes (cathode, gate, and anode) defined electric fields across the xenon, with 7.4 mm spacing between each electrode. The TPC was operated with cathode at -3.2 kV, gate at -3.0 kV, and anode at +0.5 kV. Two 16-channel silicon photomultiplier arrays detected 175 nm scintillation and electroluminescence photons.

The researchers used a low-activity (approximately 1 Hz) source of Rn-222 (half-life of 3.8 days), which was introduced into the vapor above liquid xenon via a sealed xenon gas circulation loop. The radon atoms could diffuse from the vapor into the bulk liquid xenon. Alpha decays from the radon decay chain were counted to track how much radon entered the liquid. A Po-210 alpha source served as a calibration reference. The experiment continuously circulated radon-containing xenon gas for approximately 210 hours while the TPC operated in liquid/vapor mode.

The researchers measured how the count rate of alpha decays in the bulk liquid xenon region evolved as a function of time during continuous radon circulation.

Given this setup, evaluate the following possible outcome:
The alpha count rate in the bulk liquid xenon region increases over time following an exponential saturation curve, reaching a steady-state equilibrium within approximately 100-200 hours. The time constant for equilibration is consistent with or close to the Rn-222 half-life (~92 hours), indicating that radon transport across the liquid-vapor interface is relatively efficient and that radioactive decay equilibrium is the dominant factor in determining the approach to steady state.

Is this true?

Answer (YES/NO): NO